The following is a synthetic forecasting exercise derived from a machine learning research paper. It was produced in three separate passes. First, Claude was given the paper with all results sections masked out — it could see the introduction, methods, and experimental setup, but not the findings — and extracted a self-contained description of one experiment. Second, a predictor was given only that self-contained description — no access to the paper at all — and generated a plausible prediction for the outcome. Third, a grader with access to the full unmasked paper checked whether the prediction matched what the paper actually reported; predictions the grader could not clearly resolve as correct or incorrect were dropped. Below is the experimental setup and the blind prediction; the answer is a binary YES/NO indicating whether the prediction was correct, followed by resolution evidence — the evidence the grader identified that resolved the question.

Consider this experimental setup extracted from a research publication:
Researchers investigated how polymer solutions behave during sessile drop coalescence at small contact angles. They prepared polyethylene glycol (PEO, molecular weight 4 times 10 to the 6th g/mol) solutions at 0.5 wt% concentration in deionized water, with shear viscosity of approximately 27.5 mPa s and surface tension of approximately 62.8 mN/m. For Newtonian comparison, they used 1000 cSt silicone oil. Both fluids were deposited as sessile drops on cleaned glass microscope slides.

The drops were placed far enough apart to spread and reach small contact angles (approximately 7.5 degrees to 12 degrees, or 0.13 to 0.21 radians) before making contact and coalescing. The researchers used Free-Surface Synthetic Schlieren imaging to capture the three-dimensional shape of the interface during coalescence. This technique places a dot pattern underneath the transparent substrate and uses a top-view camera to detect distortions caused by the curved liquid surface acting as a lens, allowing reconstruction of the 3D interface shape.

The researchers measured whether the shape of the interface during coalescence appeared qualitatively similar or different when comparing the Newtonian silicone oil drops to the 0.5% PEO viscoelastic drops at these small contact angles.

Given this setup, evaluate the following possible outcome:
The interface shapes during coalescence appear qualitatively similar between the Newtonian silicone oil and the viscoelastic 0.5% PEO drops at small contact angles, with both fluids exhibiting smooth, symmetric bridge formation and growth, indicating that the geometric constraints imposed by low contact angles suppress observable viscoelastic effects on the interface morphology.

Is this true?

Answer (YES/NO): YES